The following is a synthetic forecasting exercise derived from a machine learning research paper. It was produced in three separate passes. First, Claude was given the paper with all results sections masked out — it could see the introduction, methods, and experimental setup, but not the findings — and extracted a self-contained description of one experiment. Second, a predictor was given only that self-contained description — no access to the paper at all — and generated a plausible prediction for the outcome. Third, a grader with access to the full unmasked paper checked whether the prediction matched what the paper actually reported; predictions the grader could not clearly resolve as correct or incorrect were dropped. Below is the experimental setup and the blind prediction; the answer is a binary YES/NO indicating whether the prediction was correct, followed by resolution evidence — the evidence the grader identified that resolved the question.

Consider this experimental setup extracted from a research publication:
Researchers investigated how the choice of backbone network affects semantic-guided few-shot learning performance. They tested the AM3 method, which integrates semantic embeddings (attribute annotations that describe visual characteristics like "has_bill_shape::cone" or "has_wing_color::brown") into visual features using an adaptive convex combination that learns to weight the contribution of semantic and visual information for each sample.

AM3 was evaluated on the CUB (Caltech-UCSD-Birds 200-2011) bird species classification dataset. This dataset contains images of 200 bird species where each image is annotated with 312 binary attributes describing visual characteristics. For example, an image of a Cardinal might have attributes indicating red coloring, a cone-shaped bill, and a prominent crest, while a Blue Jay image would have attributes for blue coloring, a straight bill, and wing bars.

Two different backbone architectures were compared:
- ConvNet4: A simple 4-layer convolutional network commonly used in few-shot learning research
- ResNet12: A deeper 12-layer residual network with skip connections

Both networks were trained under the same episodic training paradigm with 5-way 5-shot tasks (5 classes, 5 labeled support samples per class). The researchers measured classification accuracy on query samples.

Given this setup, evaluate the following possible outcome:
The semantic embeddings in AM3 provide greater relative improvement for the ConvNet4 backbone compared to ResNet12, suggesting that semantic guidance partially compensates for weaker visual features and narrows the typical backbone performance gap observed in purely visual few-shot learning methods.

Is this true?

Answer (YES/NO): YES